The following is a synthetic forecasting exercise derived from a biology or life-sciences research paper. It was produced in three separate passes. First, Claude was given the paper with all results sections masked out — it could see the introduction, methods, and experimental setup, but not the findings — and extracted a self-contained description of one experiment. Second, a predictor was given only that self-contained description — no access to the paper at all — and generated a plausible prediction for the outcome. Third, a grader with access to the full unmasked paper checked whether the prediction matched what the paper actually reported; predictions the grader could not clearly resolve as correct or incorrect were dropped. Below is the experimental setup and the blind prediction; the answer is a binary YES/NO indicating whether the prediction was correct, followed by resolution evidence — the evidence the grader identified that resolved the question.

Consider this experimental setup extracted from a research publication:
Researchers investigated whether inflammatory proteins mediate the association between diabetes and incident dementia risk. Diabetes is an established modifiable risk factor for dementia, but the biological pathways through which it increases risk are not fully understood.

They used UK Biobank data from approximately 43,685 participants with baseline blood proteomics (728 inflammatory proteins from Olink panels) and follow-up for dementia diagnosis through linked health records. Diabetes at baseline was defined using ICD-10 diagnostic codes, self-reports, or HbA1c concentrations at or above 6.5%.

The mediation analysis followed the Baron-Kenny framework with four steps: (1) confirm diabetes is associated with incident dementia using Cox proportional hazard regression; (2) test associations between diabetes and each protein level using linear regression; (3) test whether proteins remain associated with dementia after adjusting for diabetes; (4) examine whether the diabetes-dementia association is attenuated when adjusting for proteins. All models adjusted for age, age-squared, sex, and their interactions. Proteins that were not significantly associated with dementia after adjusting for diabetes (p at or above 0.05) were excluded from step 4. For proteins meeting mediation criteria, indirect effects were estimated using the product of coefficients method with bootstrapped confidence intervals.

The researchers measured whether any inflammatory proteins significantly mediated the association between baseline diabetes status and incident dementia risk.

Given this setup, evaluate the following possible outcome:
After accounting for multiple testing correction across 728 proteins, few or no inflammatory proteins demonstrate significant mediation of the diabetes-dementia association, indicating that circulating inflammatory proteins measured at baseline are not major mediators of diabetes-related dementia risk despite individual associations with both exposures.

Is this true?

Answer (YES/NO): NO